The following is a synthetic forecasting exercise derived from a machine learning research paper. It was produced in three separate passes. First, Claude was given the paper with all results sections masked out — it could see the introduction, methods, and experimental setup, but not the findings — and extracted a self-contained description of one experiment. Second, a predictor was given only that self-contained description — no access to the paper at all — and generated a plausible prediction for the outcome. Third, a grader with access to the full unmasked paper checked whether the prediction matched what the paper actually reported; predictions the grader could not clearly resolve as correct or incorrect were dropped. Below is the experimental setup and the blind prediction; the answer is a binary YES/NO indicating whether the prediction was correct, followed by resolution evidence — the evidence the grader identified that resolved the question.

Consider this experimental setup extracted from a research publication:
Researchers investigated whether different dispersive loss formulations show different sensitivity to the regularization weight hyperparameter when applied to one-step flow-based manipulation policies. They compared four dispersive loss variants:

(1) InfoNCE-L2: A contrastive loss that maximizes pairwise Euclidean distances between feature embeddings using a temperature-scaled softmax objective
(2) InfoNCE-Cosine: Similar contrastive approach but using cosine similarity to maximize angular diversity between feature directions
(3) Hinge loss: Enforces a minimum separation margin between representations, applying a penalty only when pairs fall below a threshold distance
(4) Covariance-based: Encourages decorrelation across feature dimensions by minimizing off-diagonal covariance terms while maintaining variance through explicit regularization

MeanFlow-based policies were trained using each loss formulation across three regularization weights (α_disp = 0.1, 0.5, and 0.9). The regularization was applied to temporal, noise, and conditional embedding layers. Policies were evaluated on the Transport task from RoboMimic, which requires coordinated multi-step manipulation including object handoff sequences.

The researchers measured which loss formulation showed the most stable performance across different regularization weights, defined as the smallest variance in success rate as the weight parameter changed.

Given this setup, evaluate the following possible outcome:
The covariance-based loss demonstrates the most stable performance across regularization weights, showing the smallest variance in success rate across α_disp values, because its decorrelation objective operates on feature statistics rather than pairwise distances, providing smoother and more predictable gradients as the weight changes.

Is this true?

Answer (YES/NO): NO